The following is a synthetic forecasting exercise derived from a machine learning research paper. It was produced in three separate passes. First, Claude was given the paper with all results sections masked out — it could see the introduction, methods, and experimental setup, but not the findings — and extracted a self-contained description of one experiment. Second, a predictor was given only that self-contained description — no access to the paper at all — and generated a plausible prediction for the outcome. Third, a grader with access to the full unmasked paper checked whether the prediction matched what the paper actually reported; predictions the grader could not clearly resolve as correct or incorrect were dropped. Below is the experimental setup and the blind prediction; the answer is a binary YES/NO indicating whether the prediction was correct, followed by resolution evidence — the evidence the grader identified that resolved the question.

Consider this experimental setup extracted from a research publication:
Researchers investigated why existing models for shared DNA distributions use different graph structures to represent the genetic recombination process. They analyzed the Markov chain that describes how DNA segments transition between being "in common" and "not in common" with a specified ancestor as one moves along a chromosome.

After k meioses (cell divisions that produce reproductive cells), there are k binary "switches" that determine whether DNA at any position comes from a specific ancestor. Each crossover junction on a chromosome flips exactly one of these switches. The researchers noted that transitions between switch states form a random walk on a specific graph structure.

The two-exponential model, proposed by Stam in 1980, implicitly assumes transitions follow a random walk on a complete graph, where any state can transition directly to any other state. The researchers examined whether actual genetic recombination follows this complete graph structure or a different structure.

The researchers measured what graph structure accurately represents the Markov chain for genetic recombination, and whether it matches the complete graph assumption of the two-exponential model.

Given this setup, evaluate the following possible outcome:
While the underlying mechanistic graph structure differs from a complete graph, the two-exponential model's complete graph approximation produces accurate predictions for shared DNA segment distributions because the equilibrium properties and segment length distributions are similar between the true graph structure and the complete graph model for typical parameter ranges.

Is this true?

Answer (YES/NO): NO